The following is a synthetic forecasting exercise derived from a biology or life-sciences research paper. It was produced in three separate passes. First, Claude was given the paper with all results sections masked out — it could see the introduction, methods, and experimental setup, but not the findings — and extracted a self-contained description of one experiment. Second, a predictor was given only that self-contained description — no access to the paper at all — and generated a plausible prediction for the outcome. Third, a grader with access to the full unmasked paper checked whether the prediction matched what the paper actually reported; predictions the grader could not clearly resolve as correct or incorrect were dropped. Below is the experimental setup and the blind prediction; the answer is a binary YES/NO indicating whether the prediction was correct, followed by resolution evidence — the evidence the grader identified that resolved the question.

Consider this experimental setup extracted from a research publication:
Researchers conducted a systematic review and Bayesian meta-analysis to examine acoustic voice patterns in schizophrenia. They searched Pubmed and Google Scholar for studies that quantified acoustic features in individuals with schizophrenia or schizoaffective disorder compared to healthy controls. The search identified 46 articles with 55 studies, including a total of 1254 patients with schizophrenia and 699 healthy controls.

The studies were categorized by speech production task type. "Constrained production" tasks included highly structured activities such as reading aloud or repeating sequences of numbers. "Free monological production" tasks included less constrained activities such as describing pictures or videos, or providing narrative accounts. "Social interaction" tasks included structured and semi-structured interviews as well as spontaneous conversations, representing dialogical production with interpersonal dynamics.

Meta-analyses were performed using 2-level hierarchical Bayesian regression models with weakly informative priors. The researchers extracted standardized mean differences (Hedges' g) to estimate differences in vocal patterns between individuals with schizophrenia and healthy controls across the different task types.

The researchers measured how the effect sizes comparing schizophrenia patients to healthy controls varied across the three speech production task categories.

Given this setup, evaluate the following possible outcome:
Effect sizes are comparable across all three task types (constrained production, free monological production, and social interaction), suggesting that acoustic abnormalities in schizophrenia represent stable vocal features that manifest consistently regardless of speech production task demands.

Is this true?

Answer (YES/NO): NO